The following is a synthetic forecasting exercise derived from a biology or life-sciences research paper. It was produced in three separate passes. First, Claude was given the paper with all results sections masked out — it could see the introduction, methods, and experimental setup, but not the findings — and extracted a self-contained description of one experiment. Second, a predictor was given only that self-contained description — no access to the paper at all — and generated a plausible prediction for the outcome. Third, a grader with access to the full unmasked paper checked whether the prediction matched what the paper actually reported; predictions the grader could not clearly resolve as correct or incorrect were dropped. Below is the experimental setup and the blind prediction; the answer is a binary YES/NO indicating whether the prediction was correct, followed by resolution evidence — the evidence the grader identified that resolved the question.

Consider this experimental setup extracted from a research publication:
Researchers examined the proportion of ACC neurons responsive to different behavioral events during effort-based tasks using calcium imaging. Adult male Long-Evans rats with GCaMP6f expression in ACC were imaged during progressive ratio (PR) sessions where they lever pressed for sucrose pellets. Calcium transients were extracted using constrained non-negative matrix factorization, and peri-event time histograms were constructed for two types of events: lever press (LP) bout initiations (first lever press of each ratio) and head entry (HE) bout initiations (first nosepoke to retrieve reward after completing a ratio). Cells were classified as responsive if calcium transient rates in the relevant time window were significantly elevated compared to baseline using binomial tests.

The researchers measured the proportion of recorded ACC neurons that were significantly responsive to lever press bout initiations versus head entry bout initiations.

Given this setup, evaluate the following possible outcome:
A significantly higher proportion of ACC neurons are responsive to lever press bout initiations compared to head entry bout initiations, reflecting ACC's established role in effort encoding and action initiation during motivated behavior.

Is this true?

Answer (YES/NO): NO